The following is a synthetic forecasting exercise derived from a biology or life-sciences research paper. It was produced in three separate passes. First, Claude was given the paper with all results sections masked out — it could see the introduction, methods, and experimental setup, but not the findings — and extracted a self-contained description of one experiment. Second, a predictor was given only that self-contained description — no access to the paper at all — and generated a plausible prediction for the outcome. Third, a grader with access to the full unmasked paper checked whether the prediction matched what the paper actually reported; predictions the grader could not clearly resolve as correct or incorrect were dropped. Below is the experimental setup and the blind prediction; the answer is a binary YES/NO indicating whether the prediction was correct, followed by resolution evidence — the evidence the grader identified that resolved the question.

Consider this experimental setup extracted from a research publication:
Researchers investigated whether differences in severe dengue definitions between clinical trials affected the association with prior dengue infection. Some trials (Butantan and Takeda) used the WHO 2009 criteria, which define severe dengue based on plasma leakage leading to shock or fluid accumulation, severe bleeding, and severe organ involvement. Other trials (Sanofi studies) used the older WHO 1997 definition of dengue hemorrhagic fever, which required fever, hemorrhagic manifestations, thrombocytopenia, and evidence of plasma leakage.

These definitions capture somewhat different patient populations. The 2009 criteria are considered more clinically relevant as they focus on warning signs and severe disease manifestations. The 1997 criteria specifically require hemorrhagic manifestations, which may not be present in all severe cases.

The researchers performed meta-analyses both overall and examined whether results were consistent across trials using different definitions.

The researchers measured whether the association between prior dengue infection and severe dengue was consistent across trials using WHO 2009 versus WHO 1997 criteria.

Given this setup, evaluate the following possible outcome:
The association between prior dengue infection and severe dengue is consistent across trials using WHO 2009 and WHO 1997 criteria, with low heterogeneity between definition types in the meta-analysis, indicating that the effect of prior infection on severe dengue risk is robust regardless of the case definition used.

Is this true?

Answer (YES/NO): YES